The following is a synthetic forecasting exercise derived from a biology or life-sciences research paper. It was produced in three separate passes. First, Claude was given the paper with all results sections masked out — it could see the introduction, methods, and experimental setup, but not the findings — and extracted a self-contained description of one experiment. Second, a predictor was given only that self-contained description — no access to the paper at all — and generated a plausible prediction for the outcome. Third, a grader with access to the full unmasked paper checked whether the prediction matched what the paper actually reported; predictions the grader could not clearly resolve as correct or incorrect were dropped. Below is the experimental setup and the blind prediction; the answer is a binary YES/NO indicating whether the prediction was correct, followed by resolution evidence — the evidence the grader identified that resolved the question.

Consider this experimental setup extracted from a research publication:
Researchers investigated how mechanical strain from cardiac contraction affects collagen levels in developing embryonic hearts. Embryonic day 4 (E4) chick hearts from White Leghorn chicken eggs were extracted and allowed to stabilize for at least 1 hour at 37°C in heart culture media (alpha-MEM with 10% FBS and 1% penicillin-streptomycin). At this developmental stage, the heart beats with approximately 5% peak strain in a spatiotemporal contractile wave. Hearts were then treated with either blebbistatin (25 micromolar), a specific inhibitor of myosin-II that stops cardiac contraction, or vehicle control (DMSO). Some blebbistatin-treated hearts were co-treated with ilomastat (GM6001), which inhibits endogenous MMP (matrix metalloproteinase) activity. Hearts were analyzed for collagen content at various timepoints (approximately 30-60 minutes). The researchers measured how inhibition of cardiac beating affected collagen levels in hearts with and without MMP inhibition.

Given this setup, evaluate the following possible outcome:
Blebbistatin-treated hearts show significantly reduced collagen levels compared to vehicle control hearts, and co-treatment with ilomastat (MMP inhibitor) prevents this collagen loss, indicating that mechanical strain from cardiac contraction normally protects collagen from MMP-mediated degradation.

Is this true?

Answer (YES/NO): YES